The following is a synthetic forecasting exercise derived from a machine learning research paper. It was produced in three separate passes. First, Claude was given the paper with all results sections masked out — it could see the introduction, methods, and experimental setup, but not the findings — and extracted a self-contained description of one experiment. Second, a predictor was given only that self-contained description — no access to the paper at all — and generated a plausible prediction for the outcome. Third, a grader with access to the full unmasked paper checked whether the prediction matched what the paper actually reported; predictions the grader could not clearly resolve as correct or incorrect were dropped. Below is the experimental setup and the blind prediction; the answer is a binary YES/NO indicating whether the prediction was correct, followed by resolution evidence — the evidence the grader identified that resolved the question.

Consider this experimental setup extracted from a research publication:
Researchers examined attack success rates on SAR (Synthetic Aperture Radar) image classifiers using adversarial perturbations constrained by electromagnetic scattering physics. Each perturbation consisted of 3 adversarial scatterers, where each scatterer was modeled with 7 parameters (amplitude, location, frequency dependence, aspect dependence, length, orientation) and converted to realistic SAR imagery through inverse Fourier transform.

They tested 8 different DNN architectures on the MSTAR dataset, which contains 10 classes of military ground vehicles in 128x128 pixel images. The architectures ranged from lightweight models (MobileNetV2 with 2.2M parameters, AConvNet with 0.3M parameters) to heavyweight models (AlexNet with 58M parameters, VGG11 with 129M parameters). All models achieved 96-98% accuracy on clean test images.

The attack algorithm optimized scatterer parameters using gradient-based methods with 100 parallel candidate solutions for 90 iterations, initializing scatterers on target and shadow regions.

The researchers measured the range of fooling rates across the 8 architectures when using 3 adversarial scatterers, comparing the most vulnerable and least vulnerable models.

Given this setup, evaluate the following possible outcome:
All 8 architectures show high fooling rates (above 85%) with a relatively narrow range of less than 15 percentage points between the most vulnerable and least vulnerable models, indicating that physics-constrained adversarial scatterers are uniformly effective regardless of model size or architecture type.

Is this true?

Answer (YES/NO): NO